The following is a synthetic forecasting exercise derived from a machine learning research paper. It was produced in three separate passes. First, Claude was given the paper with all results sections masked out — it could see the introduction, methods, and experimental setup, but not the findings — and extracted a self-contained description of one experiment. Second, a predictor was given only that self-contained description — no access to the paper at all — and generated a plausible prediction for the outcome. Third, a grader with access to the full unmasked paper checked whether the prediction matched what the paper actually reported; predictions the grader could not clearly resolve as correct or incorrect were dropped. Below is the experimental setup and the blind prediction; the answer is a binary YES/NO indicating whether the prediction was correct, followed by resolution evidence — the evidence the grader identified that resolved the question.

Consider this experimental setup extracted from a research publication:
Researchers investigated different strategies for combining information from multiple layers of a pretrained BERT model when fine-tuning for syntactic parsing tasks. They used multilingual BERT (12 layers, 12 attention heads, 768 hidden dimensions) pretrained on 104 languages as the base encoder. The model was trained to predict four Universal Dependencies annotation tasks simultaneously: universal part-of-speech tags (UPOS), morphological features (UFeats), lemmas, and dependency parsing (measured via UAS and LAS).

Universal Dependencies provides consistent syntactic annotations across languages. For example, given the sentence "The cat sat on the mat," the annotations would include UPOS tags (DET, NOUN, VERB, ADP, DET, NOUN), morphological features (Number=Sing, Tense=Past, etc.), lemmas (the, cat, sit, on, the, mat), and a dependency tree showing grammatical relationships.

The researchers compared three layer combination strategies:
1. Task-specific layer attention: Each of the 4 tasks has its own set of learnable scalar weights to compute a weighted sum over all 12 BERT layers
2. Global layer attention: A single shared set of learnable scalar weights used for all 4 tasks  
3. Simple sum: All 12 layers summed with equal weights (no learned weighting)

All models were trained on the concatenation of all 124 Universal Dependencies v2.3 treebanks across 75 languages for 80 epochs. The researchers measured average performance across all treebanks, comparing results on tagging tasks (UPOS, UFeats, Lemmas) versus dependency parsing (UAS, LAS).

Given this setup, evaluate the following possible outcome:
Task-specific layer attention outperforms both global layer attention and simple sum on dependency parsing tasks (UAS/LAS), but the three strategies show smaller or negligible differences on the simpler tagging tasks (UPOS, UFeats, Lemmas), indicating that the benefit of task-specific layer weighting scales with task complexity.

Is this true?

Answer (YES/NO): NO